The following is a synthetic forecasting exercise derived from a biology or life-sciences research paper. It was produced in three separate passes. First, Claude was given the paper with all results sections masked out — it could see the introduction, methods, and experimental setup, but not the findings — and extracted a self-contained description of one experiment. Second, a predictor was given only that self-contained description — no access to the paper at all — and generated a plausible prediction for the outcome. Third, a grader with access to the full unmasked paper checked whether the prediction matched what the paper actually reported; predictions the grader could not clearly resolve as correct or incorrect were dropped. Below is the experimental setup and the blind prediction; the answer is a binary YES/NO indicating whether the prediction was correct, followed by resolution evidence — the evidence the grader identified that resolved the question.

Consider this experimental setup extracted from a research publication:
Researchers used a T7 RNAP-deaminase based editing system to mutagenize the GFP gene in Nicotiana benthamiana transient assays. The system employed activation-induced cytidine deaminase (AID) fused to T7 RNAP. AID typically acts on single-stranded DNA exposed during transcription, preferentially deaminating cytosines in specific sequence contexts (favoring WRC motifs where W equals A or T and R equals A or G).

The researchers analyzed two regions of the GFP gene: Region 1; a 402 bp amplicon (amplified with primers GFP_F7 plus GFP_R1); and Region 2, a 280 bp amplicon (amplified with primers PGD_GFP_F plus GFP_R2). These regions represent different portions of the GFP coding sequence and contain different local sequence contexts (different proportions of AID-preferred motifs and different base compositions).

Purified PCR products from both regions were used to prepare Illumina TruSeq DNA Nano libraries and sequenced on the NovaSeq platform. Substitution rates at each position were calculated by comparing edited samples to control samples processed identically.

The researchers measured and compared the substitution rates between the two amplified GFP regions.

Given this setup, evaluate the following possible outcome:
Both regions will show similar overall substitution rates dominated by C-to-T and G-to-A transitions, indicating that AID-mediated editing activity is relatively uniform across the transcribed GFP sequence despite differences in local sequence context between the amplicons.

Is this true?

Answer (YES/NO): NO